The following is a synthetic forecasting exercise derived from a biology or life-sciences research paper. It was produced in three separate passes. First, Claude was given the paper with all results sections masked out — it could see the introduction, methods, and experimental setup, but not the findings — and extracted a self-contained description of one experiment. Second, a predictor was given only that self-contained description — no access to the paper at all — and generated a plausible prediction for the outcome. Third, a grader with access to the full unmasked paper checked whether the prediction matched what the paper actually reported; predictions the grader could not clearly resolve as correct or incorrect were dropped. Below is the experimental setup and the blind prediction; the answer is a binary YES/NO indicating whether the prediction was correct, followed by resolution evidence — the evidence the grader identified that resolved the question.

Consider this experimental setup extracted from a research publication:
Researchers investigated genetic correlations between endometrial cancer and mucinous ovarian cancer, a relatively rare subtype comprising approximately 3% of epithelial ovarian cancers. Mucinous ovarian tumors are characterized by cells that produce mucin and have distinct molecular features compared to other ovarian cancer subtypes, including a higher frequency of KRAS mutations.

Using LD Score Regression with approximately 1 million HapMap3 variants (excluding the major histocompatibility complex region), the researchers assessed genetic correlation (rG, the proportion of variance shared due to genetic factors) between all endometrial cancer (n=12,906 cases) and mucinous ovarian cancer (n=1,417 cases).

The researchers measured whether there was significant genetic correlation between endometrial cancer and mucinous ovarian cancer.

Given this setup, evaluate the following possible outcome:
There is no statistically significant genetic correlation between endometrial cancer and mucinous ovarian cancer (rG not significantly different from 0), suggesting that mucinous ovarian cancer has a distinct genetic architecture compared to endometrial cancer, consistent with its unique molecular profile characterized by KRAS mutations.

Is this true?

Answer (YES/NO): YES